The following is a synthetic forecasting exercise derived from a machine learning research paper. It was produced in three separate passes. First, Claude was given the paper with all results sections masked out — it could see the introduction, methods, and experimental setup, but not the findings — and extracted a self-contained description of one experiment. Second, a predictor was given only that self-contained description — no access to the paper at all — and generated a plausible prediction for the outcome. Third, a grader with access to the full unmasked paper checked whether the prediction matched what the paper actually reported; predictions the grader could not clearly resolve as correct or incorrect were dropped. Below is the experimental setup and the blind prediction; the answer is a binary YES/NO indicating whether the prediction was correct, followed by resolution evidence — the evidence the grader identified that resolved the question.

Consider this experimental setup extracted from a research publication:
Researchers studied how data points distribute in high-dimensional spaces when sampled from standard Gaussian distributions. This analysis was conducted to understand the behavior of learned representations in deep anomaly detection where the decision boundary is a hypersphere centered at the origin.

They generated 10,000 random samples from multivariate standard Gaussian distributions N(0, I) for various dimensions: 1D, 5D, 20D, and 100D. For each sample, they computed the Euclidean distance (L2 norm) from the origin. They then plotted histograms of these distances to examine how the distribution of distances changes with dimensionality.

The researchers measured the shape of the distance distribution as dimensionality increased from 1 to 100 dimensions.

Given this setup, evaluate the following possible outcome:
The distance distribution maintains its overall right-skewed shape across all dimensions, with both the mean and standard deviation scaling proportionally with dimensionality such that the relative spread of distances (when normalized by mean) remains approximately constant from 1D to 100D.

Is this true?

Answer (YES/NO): NO